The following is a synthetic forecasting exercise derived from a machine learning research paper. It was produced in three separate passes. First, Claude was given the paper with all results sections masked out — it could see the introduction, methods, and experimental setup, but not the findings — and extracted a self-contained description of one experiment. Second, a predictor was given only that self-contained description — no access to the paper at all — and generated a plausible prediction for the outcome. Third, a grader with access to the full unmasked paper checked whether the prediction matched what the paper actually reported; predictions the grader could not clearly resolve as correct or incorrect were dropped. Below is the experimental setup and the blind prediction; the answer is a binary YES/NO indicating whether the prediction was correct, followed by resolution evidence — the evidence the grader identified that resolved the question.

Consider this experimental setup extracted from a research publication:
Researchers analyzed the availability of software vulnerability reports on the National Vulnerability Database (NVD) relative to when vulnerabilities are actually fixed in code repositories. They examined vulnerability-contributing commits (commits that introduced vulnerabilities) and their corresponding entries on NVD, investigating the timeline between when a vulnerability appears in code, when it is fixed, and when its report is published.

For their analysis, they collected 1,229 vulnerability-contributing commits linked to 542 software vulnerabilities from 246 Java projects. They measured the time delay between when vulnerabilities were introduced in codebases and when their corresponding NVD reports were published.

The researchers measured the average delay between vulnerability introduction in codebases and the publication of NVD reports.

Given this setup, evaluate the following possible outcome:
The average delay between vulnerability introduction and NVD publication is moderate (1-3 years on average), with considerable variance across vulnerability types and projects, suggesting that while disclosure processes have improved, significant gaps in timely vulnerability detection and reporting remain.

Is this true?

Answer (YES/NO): NO